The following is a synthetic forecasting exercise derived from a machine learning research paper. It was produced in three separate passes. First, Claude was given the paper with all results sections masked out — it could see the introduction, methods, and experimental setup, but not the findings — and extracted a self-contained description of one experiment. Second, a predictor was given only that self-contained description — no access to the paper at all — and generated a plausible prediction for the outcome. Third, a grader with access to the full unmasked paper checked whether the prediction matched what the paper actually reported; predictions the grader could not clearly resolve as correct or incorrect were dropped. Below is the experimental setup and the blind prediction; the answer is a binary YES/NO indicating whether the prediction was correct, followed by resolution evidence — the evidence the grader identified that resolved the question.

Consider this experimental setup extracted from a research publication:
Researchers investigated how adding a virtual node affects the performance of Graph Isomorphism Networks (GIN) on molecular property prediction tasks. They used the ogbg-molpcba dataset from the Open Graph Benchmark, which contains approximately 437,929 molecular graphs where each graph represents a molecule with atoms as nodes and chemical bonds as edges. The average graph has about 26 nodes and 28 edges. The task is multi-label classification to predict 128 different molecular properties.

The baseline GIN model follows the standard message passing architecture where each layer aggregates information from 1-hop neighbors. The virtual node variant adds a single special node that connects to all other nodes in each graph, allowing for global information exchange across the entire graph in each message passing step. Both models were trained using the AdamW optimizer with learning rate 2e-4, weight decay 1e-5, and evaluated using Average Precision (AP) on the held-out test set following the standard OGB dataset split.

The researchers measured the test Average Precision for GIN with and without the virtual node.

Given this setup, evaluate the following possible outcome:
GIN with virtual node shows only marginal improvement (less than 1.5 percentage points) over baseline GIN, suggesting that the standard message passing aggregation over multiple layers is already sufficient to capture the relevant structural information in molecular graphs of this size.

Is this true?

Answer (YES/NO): NO